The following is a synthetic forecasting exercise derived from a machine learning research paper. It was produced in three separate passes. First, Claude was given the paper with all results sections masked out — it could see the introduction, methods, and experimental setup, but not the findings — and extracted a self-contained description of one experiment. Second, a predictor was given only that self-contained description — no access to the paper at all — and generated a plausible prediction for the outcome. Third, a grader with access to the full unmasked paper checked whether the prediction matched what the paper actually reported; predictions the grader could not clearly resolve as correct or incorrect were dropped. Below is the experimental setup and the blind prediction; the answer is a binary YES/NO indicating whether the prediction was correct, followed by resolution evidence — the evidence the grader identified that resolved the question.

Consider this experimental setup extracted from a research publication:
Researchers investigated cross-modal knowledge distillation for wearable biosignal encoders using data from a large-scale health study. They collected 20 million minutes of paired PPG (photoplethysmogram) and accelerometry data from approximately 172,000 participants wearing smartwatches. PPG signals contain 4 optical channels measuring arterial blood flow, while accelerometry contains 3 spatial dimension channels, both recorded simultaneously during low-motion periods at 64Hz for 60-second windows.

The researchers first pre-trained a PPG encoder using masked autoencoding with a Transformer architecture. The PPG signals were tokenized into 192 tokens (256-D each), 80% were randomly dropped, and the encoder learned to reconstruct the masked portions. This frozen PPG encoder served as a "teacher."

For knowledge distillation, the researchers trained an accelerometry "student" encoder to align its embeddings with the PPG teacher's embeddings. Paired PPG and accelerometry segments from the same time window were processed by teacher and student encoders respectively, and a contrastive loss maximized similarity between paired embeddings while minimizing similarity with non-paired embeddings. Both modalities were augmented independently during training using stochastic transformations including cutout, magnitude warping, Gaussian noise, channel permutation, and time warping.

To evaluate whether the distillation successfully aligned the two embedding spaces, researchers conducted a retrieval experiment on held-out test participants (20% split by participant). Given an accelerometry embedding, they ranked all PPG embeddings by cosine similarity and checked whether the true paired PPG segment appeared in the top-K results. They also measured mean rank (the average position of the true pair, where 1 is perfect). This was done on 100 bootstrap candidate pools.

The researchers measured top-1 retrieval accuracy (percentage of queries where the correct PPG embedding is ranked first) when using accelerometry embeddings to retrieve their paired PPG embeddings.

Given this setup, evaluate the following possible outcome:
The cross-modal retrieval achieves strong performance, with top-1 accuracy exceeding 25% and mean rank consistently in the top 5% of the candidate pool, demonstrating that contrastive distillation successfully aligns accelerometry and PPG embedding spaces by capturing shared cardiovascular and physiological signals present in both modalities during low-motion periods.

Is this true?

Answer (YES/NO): YES